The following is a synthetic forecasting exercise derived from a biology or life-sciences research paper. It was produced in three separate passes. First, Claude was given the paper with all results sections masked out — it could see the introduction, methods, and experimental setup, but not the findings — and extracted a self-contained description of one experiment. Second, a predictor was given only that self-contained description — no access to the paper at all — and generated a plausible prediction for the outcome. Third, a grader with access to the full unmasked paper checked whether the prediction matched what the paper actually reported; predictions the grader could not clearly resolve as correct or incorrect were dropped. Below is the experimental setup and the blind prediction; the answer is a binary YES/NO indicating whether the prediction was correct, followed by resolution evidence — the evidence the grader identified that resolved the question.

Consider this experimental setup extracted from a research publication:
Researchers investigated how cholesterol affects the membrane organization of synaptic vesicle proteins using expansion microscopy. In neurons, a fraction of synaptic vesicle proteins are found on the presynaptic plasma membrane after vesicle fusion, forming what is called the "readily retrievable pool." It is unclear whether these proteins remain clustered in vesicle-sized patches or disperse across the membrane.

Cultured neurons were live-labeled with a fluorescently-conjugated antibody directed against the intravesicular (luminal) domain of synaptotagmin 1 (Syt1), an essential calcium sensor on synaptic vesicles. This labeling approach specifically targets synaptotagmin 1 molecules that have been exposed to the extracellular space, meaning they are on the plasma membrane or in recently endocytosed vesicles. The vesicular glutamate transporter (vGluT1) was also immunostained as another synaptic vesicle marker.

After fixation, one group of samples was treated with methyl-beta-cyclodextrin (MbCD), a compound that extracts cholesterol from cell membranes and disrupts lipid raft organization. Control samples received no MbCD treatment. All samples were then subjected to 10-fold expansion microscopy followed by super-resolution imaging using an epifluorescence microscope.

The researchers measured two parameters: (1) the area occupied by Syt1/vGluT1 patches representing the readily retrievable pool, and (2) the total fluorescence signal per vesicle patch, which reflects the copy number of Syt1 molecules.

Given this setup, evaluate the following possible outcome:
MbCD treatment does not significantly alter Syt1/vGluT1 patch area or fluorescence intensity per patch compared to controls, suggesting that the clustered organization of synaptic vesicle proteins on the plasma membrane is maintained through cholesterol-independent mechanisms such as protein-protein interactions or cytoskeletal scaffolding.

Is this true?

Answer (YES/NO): NO